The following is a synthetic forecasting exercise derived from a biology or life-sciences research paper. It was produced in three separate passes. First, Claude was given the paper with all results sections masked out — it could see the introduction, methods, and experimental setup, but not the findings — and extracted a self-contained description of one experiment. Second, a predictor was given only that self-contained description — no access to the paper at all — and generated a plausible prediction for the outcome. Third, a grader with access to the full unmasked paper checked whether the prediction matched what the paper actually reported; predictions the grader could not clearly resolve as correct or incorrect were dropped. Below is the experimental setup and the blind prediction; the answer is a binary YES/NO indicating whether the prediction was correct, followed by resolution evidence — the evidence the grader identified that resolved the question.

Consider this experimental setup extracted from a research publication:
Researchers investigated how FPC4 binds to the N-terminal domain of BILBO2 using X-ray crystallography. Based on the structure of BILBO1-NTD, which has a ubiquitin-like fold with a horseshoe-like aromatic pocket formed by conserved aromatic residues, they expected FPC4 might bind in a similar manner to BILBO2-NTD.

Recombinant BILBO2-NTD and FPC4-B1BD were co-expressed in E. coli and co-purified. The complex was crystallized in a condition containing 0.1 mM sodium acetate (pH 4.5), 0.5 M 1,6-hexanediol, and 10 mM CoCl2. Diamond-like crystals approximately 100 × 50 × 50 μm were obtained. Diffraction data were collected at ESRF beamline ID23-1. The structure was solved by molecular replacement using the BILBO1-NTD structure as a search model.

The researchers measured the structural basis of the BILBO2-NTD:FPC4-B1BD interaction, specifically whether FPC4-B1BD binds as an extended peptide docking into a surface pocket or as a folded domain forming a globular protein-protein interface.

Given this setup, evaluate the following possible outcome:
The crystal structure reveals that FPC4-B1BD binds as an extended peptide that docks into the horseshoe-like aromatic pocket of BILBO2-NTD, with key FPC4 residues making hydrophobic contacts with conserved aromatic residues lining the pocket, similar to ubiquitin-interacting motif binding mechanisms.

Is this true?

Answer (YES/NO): YES